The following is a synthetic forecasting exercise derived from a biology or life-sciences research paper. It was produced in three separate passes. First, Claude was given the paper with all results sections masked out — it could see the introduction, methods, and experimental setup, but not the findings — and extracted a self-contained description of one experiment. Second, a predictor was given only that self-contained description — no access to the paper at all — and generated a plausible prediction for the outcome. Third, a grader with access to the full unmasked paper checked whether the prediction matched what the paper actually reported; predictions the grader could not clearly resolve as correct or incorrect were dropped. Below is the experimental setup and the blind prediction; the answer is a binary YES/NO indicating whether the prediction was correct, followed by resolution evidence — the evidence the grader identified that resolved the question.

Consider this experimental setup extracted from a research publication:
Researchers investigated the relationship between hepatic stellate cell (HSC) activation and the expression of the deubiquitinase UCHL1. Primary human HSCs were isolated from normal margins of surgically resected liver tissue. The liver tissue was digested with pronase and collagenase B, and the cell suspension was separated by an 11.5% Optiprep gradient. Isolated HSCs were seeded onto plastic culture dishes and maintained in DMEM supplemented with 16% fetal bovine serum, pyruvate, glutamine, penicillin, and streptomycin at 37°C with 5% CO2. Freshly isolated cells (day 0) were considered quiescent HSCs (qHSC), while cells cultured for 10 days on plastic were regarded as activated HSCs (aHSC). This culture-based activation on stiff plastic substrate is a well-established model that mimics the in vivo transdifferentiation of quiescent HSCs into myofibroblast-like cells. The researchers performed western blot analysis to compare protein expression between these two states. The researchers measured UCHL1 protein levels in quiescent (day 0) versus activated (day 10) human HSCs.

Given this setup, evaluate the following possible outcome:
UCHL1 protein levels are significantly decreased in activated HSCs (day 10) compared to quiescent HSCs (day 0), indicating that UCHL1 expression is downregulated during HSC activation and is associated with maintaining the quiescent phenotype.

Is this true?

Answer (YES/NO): NO